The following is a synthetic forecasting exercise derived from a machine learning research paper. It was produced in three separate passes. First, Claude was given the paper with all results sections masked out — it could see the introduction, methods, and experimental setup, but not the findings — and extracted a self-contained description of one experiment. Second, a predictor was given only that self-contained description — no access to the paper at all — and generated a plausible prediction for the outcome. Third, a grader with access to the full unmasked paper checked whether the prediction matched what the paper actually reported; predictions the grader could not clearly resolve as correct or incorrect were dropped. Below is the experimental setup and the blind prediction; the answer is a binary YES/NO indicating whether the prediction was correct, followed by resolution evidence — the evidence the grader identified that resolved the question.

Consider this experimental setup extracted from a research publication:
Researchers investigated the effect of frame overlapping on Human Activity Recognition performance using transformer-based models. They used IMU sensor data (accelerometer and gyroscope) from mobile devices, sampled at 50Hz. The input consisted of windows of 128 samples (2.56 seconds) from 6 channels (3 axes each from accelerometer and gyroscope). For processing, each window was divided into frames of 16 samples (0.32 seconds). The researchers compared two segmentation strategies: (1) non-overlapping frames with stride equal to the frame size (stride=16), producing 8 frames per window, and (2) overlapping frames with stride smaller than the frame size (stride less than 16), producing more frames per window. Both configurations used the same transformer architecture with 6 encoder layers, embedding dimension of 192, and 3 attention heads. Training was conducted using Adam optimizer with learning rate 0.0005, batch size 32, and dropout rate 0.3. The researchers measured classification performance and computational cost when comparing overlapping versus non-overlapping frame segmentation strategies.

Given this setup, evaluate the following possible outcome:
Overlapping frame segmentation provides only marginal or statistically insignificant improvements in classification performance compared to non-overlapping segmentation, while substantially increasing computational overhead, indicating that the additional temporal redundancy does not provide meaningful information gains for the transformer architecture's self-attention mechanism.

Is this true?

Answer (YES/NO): YES